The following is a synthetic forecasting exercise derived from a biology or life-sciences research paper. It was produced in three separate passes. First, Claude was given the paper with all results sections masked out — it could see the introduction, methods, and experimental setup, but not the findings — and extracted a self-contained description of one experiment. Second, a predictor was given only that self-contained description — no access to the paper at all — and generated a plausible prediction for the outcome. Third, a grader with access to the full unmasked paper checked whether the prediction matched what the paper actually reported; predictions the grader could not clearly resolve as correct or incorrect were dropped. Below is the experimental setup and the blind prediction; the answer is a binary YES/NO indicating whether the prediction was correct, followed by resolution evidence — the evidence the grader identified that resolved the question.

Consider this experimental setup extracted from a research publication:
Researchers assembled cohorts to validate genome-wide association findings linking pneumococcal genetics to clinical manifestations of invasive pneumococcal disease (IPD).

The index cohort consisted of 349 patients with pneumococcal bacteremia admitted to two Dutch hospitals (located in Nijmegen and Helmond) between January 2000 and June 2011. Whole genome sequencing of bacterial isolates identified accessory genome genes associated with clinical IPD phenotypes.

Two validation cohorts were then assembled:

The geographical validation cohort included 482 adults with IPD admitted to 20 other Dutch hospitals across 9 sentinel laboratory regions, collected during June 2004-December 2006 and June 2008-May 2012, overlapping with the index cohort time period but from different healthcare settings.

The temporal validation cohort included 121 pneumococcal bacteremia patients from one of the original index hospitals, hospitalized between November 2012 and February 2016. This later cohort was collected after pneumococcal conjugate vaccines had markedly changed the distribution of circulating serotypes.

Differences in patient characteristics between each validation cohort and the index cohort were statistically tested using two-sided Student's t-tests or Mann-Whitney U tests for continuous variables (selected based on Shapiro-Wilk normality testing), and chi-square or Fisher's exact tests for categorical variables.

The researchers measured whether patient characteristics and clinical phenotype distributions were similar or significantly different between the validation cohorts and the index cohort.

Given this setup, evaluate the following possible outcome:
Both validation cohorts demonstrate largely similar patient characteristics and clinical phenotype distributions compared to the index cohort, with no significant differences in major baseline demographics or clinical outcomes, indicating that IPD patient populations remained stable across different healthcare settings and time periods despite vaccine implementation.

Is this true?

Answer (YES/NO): NO